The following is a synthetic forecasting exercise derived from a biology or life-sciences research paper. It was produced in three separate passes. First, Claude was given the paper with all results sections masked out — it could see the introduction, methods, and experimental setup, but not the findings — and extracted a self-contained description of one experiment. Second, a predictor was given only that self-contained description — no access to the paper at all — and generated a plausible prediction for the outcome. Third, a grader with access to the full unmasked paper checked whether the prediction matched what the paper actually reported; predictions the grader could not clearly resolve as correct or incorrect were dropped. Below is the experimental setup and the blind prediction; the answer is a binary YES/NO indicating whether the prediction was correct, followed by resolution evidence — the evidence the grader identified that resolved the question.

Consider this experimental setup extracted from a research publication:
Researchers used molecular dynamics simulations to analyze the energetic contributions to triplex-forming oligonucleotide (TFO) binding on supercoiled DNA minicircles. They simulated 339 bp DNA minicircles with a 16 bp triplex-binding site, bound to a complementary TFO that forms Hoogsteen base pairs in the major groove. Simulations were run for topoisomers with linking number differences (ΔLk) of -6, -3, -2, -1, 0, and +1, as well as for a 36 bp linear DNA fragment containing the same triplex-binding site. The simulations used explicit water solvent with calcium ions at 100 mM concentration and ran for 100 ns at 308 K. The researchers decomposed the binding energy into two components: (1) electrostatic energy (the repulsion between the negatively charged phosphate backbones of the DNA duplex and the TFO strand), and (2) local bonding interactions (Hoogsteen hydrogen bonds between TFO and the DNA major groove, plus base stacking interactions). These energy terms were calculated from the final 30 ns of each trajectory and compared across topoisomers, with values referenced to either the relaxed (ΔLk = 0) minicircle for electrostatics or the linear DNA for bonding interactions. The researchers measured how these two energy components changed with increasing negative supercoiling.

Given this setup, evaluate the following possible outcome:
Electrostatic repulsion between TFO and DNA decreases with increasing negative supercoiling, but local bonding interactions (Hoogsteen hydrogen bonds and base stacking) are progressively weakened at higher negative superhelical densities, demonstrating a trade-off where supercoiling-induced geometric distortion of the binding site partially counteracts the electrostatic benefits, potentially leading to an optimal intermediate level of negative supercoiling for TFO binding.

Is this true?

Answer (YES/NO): NO